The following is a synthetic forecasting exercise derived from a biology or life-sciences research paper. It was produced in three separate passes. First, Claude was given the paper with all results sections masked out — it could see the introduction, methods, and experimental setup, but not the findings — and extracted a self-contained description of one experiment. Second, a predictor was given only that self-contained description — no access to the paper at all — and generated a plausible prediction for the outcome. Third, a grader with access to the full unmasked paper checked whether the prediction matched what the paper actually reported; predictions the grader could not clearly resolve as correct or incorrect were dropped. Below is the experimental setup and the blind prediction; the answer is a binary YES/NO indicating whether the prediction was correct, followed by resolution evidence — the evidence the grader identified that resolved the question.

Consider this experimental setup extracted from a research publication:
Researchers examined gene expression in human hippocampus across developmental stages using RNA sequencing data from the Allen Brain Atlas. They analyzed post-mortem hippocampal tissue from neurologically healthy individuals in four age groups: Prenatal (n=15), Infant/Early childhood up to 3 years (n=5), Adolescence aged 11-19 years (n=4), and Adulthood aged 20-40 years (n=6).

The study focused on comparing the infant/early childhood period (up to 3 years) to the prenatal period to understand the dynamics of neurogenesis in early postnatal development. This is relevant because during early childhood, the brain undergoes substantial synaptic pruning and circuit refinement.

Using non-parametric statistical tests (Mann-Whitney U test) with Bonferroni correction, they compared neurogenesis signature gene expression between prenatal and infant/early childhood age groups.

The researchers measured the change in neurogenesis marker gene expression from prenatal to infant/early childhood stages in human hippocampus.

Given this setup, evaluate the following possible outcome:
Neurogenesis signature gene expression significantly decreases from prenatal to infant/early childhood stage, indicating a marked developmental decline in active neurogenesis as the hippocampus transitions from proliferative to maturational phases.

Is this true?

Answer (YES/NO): YES